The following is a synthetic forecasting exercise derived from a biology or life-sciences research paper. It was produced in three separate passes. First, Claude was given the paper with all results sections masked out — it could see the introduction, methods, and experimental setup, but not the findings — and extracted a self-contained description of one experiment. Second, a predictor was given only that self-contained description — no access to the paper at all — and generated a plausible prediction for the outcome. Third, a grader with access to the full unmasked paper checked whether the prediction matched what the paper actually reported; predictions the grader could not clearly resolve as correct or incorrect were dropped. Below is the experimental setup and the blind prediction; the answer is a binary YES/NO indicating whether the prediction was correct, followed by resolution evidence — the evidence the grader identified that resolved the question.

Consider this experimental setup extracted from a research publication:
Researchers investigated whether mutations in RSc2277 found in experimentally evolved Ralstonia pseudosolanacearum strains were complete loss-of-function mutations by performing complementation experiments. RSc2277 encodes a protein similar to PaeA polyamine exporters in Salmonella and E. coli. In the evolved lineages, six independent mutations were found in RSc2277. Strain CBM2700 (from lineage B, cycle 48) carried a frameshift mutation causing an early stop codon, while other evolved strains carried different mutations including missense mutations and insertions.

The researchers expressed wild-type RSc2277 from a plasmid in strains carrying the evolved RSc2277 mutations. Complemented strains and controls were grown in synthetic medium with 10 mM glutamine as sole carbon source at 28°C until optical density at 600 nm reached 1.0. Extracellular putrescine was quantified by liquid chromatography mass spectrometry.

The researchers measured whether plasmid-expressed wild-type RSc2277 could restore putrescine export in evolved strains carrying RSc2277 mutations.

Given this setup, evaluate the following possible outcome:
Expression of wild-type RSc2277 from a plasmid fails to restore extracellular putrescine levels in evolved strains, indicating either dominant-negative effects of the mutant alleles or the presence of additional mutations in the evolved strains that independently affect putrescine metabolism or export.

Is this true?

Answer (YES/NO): NO